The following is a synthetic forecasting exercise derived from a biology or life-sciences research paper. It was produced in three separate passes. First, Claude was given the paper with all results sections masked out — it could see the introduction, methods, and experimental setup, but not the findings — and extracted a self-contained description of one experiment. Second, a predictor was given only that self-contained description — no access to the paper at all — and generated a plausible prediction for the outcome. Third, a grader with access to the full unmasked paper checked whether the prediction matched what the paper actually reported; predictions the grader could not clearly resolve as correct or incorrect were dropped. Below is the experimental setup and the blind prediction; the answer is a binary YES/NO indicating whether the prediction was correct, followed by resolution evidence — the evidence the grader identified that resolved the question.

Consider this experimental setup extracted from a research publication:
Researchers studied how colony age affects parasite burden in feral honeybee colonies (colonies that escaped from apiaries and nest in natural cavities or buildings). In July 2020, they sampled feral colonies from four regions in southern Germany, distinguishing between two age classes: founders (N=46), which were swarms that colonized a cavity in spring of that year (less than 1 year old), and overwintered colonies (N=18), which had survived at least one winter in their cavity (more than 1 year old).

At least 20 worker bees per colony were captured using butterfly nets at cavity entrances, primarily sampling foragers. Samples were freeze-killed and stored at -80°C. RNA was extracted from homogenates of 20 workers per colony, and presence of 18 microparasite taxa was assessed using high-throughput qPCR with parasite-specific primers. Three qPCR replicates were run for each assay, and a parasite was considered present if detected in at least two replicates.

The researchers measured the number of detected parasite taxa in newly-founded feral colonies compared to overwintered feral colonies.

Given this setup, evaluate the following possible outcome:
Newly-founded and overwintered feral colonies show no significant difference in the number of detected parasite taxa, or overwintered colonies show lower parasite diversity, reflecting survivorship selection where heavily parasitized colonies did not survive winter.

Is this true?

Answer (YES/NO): NO